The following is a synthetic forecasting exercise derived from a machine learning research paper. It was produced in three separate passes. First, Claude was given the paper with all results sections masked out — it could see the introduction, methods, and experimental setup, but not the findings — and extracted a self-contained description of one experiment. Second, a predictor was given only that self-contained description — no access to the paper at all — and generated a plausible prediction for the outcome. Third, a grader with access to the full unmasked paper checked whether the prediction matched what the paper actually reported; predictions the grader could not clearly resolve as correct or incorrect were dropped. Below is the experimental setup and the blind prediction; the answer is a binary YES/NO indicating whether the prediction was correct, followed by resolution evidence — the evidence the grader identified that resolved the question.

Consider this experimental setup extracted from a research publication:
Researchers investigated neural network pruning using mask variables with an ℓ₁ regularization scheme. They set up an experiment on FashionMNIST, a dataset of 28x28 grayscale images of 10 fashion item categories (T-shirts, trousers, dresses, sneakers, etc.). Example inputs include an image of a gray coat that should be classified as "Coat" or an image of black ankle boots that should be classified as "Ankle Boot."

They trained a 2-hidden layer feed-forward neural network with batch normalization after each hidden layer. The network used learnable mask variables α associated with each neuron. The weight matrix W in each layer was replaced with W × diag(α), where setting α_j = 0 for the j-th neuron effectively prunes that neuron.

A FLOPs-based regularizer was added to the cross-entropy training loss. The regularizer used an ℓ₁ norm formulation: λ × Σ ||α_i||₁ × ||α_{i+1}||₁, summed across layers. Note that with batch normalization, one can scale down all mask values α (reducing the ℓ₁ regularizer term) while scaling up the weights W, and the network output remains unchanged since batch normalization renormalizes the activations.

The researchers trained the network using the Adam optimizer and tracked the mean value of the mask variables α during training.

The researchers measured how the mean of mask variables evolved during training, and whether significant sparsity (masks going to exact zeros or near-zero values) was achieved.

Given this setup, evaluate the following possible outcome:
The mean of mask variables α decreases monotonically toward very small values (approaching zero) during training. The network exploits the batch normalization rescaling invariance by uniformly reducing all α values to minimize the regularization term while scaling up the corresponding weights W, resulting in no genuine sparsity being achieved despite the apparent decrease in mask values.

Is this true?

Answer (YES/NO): YES